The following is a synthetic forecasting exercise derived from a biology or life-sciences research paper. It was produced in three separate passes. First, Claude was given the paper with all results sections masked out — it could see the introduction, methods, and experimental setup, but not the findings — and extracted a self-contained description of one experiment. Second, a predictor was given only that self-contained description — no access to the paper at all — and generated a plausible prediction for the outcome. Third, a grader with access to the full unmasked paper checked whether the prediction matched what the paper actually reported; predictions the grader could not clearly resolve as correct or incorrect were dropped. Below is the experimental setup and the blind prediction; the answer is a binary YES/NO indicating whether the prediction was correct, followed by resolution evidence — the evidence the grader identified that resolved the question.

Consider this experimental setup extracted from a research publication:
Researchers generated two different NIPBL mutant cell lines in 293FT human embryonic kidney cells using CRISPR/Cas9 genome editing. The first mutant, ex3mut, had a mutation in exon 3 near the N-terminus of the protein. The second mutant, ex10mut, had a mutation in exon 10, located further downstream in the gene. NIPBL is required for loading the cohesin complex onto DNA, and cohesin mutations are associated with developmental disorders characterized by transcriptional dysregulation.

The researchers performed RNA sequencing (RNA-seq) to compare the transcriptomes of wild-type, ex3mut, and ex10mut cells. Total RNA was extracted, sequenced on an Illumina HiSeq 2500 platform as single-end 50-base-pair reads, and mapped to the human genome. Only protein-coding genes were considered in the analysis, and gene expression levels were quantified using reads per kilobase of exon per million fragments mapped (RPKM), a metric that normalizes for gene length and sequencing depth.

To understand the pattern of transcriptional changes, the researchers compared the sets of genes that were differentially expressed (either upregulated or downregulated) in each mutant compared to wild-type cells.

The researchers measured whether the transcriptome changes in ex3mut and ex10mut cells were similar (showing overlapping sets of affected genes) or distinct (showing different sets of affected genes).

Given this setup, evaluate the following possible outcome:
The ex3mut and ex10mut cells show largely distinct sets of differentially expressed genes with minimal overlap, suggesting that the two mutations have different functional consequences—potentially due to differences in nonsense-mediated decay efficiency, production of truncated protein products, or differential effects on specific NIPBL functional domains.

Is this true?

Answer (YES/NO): NO